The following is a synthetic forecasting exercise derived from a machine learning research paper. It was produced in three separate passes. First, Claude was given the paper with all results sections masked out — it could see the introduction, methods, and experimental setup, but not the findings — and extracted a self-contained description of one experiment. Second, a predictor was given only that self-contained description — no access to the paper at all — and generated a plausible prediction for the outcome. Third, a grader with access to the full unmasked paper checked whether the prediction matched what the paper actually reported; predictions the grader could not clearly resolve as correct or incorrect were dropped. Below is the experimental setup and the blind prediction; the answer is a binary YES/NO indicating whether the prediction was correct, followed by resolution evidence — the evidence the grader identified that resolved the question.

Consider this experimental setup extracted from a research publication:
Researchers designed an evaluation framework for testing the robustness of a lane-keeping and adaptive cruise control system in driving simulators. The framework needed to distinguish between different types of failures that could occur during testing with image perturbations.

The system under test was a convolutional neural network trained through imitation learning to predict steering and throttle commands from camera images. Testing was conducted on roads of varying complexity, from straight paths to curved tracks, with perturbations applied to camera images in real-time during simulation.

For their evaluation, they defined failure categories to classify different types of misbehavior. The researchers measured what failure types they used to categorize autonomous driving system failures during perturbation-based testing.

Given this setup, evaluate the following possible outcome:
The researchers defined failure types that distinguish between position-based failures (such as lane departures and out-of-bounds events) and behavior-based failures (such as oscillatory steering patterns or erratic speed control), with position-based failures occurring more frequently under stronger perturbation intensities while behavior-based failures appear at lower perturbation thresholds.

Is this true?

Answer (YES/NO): NO